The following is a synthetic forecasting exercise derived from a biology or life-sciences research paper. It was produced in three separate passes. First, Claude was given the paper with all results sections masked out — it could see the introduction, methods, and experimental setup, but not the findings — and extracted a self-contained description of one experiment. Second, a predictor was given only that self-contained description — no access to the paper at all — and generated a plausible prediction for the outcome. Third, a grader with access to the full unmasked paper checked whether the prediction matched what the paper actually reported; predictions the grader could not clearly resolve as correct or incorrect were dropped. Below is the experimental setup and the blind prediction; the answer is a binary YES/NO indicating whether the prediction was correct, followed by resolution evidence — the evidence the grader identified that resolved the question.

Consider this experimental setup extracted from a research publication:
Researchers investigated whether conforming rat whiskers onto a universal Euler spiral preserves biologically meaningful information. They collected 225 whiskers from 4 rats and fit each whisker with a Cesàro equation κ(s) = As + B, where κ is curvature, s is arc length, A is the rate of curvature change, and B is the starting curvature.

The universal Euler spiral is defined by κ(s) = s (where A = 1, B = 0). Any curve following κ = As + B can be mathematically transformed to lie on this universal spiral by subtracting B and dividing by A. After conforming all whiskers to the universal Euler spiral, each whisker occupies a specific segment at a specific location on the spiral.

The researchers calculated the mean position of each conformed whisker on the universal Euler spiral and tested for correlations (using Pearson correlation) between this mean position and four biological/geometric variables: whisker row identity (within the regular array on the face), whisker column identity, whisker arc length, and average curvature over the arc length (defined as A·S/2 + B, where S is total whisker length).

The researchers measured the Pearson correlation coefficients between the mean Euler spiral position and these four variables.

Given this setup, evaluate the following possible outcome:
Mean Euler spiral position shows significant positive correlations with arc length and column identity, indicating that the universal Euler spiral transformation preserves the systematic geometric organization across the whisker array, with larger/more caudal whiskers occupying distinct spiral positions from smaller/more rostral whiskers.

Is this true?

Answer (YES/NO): NO